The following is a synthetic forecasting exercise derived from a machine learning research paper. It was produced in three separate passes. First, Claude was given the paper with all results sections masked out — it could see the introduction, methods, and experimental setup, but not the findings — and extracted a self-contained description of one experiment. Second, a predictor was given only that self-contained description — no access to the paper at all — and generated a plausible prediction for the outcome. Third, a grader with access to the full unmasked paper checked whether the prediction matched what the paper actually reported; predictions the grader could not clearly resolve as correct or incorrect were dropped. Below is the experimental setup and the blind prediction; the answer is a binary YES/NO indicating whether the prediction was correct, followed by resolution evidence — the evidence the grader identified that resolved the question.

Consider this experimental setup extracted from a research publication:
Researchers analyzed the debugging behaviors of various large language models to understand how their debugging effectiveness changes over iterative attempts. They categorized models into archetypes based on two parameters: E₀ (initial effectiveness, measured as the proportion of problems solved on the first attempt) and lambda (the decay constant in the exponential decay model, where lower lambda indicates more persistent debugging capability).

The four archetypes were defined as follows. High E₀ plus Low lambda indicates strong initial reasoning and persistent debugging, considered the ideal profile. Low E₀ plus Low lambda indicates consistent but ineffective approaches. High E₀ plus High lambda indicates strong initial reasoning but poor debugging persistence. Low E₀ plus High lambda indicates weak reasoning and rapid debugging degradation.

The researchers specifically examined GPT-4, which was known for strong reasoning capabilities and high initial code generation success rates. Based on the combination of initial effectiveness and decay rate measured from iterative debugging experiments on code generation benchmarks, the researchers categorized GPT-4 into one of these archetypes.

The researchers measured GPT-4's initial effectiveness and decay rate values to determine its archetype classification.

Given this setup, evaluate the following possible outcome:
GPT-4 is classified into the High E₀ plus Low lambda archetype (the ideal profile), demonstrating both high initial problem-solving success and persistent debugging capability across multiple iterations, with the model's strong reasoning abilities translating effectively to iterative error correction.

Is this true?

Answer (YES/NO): NO